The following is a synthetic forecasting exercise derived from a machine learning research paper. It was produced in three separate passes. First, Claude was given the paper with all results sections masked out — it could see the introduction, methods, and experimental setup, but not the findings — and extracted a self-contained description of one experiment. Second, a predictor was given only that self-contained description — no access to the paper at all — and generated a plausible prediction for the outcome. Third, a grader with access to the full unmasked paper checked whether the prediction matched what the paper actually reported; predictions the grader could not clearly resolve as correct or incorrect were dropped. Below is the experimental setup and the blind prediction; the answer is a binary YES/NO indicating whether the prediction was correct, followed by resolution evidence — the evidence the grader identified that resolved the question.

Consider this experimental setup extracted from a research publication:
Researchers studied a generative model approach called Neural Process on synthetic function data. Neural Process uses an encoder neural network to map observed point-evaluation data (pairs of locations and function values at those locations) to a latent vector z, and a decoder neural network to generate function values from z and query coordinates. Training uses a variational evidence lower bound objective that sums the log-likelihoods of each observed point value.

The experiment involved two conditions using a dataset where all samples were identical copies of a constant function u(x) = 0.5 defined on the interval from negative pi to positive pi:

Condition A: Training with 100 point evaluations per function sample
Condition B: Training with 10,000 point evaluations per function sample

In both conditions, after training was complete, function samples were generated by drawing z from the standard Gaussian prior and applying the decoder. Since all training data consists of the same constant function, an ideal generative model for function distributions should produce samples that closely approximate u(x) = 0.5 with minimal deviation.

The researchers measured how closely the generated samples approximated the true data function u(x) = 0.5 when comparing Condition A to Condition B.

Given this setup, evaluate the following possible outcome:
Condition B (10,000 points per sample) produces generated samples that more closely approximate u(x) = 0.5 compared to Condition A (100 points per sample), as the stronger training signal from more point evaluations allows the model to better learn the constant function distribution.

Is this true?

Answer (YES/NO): NO